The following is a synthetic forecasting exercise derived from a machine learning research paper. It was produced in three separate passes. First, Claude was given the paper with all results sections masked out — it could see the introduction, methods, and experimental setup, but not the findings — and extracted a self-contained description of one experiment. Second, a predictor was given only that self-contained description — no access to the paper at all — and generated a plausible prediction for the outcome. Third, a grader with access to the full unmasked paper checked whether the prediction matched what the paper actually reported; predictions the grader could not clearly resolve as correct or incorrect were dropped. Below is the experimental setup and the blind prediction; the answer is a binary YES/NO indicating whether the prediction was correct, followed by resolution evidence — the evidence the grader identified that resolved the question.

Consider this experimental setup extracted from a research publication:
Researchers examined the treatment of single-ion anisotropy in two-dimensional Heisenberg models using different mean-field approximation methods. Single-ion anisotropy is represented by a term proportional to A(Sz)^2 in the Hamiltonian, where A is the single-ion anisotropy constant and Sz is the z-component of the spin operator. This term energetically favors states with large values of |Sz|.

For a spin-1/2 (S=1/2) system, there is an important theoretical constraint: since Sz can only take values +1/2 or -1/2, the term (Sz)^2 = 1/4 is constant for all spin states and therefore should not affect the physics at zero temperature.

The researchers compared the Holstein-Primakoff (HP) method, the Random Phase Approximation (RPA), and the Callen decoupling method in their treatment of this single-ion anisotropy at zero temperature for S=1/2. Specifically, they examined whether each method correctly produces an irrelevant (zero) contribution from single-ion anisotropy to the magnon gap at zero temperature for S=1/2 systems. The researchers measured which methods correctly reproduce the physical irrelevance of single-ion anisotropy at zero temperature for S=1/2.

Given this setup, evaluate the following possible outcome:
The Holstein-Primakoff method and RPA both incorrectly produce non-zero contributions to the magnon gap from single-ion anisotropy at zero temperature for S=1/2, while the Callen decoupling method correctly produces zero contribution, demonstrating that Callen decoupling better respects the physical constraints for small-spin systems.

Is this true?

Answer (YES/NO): NO